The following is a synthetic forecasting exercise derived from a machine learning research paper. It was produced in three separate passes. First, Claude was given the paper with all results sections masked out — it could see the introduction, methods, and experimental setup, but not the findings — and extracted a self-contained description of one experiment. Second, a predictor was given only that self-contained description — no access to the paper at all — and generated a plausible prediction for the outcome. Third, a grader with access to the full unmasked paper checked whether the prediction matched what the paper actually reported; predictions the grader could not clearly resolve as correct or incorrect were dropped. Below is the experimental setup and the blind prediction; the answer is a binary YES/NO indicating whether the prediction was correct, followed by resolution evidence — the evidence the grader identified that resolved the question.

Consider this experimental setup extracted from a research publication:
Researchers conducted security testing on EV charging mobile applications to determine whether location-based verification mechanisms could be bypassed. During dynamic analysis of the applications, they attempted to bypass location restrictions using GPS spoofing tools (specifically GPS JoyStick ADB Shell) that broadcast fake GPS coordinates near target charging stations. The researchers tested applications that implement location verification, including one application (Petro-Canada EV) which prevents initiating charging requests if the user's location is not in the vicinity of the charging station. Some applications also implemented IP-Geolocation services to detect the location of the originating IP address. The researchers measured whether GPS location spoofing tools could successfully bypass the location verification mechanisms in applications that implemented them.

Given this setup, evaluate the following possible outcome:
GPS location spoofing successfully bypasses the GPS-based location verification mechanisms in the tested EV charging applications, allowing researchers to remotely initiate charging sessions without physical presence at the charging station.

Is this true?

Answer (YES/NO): YES